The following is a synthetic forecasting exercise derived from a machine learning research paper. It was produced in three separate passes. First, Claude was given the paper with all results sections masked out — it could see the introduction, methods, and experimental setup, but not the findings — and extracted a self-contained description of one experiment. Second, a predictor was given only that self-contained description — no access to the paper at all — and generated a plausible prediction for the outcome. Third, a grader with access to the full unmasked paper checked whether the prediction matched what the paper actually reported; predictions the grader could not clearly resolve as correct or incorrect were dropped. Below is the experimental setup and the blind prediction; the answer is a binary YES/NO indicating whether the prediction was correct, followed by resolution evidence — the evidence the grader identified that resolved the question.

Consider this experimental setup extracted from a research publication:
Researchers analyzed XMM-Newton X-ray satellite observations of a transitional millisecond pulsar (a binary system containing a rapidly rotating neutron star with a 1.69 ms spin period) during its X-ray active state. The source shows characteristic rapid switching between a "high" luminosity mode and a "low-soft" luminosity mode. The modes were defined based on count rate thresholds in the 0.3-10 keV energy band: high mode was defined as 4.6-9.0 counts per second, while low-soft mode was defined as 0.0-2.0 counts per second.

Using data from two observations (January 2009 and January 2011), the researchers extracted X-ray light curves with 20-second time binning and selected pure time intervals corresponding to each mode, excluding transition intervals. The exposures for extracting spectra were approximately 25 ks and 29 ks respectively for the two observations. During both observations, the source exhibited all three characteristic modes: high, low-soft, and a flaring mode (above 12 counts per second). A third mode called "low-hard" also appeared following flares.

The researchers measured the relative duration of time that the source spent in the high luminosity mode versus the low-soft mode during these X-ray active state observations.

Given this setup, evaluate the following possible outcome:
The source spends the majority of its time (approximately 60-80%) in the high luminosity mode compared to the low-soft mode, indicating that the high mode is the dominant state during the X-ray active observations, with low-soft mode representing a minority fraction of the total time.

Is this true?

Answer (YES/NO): YES